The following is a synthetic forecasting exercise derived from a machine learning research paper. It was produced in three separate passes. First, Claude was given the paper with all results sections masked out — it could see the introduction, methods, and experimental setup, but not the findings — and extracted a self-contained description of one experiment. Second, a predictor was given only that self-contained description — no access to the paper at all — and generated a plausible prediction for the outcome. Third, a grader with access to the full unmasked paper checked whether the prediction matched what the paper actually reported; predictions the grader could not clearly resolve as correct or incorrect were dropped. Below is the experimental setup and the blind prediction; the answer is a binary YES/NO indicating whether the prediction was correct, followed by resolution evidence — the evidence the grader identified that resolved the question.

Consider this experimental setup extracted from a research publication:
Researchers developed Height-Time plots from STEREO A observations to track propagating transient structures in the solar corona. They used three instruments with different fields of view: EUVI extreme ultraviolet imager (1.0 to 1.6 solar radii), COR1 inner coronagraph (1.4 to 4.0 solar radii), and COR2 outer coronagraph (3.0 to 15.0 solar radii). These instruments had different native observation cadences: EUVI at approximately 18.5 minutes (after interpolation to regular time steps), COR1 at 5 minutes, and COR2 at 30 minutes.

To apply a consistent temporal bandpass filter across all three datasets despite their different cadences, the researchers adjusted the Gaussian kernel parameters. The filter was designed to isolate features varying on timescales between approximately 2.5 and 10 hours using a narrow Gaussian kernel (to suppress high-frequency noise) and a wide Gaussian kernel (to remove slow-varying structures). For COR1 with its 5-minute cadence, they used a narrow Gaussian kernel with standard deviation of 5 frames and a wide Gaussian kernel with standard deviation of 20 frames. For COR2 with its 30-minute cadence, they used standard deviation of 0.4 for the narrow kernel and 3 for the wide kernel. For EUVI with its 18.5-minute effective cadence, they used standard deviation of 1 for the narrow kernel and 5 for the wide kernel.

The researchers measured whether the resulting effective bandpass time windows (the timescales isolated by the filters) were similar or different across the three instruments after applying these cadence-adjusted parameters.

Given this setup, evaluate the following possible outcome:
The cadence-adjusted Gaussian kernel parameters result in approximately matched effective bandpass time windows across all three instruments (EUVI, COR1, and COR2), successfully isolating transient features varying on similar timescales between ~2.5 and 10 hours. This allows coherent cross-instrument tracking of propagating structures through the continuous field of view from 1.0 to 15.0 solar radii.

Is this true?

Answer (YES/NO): YES